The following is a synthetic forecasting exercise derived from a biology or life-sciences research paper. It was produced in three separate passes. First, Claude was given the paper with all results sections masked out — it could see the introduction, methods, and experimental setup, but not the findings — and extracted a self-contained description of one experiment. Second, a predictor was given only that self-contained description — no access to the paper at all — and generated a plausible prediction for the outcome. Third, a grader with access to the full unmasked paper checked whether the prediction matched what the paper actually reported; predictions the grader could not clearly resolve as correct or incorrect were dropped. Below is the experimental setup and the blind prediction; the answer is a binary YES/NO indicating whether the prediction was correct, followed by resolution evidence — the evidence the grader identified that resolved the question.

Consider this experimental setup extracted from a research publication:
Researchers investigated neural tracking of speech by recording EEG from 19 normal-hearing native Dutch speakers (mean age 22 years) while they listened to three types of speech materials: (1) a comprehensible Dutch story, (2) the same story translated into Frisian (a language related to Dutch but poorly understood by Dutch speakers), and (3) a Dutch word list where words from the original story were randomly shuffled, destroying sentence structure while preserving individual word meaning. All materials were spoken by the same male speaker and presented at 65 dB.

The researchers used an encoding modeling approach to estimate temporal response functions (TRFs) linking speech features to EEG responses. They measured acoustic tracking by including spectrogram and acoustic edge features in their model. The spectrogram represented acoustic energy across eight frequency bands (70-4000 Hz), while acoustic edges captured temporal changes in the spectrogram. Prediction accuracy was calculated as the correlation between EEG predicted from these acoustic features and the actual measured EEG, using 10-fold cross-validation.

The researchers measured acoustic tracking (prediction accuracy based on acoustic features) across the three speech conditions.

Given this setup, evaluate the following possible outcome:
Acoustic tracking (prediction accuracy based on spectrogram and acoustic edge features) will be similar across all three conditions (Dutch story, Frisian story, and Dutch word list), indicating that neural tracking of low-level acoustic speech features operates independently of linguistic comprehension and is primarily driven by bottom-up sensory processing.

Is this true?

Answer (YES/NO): YES